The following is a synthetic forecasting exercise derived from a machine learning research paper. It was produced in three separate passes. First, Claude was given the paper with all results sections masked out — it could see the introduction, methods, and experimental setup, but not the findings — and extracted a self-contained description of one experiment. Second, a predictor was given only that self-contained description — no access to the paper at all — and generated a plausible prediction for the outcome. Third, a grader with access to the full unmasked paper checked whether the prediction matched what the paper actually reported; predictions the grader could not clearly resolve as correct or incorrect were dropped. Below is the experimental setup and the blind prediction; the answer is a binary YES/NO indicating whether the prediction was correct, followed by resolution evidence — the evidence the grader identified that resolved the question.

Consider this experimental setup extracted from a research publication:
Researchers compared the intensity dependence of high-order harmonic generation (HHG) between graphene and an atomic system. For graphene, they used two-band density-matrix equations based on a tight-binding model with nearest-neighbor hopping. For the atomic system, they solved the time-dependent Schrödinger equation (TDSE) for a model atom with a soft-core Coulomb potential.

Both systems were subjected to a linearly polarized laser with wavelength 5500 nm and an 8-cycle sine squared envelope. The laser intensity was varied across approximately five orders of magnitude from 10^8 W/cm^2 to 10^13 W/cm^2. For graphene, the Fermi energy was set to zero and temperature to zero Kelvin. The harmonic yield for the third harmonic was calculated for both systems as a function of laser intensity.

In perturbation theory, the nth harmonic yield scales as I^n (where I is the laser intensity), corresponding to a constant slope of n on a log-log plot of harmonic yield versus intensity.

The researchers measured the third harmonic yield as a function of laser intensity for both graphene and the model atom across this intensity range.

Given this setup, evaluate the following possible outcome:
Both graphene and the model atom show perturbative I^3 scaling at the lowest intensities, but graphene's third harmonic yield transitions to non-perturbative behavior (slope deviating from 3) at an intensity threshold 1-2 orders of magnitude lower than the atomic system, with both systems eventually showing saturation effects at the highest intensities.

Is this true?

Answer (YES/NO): NO